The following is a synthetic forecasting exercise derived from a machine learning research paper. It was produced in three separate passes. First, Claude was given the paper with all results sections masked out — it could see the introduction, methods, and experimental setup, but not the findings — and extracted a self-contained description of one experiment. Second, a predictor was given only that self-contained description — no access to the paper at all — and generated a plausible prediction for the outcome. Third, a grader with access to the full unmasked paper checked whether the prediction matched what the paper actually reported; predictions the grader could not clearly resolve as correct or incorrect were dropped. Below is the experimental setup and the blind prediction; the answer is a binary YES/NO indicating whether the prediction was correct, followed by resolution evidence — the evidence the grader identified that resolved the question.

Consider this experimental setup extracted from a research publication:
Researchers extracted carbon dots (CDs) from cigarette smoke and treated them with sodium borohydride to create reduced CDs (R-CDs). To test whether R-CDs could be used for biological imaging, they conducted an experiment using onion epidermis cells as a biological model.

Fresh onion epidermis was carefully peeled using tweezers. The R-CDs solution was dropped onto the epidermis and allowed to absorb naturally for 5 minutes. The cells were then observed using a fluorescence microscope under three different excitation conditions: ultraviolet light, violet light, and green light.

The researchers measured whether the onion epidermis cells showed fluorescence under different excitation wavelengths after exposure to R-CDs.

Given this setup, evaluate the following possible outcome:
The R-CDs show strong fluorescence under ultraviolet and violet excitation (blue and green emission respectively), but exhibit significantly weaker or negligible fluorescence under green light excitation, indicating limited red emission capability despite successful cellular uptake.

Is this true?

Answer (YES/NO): NO